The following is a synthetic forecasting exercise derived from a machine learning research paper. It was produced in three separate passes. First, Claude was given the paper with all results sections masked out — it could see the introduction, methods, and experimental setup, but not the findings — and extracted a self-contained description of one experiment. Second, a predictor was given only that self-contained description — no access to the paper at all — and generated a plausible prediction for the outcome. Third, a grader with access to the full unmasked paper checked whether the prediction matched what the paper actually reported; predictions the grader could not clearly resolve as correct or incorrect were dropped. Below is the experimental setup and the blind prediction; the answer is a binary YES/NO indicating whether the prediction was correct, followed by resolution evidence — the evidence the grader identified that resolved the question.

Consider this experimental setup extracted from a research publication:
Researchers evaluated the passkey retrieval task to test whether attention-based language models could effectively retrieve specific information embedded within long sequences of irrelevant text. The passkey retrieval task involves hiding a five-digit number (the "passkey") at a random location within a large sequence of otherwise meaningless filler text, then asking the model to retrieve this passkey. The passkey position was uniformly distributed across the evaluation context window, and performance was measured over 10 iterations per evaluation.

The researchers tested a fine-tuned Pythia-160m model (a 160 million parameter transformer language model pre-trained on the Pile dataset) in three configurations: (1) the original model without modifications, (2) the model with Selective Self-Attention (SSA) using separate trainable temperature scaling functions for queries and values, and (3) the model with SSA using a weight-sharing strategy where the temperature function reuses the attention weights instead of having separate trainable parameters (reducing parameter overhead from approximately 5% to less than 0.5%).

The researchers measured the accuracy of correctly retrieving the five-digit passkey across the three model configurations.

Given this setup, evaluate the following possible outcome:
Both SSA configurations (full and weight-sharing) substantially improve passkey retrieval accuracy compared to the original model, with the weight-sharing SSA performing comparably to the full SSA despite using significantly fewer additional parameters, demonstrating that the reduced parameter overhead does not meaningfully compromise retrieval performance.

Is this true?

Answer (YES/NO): NO